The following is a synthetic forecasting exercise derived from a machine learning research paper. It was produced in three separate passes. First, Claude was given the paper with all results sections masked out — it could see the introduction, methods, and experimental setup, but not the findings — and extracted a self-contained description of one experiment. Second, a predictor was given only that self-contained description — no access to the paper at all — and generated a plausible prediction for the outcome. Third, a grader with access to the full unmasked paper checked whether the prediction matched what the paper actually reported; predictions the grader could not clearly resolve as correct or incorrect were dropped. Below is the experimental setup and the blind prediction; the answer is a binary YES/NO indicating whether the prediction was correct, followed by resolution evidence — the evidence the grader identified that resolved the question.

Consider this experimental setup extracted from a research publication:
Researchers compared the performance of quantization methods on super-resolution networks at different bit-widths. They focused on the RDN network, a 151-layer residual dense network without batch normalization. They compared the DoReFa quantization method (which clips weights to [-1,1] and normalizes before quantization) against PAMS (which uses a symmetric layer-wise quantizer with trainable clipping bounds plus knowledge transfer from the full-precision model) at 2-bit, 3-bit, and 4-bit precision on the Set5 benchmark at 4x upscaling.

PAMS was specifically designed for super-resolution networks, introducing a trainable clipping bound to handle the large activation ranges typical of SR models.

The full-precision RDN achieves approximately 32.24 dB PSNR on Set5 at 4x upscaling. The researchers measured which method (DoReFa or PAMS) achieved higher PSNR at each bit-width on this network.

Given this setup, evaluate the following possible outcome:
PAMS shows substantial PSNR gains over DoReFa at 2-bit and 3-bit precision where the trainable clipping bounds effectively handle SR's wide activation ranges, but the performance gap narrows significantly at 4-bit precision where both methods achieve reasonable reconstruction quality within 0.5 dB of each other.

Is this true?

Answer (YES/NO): NO